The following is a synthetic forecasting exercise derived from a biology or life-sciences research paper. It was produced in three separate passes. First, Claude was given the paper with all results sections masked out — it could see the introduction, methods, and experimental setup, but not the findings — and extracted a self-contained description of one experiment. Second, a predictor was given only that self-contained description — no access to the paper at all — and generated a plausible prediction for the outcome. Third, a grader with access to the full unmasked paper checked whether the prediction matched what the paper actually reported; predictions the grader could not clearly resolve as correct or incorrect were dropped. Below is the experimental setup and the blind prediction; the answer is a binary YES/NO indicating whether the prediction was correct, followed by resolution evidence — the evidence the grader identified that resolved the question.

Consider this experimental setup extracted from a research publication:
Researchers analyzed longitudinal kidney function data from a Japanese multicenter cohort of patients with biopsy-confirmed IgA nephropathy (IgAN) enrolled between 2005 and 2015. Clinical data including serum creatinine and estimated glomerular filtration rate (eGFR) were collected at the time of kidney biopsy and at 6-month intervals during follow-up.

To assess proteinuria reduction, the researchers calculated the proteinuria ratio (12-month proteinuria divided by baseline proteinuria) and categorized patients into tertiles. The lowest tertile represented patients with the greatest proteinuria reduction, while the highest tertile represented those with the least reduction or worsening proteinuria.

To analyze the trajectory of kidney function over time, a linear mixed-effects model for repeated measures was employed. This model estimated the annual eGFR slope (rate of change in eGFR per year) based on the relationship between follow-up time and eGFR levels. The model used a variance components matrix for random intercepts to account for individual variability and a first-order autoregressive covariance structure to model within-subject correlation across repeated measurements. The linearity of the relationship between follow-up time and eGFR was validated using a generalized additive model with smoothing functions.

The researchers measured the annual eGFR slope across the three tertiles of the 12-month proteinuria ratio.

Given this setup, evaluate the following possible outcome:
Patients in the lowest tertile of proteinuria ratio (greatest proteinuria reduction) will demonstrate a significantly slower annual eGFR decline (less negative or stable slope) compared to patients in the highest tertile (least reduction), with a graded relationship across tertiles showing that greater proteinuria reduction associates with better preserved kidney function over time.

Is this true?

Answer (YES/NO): YES